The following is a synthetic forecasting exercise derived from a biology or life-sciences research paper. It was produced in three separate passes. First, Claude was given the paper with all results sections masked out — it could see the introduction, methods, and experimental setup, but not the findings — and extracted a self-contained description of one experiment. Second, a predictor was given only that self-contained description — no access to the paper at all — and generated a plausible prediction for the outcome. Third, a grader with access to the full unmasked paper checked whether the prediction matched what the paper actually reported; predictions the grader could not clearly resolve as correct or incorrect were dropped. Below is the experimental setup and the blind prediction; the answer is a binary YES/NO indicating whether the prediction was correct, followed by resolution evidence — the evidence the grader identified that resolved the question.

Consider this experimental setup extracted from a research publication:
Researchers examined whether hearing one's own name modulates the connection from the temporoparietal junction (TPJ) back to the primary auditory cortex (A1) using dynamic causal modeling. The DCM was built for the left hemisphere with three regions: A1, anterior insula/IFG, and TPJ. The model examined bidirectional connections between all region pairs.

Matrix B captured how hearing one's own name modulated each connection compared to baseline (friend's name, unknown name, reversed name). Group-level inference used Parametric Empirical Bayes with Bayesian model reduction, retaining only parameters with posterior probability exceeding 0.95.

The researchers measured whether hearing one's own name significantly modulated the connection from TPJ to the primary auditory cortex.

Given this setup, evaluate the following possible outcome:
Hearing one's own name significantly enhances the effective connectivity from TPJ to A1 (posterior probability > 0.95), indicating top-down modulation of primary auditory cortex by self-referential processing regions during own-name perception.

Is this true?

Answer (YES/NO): NO